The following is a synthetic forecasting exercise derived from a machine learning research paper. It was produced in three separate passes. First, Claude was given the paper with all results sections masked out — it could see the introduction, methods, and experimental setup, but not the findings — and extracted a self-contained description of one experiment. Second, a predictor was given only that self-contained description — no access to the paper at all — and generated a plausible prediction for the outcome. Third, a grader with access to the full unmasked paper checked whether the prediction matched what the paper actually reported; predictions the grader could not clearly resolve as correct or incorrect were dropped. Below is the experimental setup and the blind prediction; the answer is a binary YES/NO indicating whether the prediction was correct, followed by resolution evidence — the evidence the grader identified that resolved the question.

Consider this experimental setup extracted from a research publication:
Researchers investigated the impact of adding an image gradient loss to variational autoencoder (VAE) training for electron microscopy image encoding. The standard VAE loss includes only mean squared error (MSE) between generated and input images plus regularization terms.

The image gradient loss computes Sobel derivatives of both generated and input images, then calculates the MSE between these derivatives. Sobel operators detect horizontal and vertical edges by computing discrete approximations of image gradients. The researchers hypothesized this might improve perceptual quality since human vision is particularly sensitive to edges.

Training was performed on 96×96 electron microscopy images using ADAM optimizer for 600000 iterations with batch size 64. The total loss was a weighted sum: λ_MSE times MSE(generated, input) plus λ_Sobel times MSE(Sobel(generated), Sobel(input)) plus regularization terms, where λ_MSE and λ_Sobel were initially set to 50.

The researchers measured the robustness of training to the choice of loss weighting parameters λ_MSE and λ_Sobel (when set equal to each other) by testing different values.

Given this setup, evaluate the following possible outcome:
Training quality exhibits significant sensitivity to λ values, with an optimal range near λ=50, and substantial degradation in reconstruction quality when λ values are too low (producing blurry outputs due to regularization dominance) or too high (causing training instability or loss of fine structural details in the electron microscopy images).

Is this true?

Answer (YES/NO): NO